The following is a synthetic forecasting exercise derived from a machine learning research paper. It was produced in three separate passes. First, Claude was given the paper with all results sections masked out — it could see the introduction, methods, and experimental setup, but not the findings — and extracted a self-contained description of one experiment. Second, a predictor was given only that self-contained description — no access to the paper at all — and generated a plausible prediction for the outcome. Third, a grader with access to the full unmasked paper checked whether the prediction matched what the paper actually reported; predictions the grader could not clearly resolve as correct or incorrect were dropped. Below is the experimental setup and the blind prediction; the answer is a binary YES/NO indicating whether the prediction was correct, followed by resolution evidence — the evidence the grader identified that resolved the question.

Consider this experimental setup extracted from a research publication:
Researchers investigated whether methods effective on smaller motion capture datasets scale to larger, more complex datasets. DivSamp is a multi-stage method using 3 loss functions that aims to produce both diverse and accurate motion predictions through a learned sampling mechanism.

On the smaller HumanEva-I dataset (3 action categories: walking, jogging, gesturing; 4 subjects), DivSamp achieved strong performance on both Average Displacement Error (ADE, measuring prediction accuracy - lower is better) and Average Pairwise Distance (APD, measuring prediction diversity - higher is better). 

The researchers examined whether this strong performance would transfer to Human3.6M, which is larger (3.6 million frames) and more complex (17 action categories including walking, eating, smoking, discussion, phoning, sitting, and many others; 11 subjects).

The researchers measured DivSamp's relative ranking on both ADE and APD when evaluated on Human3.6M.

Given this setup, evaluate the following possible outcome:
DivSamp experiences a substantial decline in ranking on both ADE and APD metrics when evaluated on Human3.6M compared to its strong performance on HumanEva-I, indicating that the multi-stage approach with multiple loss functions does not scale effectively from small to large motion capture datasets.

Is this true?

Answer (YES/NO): NO